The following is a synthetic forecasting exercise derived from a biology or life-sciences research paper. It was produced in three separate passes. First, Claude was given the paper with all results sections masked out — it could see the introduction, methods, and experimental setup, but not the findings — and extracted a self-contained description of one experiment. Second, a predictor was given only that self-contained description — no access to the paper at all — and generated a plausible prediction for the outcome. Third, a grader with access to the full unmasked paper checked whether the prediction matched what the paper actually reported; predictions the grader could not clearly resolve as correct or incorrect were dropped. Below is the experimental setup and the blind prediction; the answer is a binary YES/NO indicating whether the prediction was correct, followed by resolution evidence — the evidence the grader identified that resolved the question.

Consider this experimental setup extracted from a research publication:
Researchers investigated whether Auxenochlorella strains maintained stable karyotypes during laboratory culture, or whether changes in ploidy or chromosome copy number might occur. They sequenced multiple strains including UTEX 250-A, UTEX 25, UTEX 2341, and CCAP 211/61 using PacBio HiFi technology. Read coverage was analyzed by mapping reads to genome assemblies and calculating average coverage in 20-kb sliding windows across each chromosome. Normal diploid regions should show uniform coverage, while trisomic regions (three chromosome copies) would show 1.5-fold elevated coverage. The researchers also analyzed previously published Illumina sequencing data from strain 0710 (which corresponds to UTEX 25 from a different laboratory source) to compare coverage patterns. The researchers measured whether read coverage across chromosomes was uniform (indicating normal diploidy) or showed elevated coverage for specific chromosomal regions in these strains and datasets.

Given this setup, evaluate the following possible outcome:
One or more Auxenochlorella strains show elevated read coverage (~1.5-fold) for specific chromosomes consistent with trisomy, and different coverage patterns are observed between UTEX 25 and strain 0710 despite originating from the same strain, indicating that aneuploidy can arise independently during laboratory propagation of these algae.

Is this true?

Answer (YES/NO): YES